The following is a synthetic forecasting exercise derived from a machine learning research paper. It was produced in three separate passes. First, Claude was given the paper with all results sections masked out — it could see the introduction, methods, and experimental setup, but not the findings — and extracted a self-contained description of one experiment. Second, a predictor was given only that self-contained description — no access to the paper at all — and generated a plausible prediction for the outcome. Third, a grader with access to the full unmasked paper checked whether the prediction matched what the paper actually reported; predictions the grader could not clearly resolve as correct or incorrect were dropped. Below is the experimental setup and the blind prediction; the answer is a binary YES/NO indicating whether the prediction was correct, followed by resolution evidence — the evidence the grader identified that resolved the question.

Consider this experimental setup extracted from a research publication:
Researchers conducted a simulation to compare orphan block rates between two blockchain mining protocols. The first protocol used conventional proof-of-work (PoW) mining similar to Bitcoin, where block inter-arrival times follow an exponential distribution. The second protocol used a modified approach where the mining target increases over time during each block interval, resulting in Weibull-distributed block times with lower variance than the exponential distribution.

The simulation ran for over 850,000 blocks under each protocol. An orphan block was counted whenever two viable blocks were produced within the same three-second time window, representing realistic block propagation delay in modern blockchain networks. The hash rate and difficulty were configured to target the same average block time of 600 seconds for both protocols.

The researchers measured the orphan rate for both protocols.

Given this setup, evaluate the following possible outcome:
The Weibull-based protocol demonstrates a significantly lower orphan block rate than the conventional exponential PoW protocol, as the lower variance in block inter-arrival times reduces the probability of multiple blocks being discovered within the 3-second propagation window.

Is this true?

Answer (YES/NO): NO